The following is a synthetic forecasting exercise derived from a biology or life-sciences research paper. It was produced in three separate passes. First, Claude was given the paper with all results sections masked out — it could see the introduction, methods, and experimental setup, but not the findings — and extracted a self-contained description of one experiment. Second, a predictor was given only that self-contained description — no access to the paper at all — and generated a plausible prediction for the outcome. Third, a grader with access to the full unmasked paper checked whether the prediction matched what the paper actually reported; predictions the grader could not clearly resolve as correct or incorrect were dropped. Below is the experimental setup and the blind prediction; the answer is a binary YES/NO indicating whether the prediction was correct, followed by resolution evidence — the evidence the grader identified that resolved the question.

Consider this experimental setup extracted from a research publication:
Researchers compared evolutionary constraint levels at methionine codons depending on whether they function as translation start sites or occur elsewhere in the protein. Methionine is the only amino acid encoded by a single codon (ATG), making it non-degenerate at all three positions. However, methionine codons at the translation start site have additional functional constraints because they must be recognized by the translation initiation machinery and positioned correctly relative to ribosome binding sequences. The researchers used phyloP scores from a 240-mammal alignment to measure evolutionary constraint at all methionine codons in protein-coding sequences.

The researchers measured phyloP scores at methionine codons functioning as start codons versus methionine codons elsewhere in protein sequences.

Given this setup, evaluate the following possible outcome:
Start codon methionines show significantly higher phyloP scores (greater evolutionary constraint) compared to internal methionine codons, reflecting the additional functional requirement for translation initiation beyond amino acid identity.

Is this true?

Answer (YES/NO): YES